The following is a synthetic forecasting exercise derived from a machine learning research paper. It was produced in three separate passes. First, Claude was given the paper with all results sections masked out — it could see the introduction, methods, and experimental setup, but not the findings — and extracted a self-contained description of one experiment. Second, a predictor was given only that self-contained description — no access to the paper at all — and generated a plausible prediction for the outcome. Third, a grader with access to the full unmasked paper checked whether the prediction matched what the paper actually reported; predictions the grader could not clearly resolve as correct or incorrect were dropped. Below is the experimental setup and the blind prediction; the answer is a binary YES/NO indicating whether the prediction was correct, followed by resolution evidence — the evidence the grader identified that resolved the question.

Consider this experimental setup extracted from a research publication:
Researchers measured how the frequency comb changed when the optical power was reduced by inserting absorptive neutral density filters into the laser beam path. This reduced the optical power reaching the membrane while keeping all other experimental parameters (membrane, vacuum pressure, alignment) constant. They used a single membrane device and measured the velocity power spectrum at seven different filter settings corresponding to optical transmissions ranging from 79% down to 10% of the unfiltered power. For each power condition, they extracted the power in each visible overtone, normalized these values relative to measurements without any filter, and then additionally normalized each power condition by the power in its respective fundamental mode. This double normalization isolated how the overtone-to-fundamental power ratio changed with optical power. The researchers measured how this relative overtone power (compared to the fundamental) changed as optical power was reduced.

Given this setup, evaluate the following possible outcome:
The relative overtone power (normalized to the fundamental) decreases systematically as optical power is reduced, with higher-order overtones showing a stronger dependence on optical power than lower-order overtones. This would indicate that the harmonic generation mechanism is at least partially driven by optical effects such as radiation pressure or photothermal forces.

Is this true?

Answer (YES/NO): YES